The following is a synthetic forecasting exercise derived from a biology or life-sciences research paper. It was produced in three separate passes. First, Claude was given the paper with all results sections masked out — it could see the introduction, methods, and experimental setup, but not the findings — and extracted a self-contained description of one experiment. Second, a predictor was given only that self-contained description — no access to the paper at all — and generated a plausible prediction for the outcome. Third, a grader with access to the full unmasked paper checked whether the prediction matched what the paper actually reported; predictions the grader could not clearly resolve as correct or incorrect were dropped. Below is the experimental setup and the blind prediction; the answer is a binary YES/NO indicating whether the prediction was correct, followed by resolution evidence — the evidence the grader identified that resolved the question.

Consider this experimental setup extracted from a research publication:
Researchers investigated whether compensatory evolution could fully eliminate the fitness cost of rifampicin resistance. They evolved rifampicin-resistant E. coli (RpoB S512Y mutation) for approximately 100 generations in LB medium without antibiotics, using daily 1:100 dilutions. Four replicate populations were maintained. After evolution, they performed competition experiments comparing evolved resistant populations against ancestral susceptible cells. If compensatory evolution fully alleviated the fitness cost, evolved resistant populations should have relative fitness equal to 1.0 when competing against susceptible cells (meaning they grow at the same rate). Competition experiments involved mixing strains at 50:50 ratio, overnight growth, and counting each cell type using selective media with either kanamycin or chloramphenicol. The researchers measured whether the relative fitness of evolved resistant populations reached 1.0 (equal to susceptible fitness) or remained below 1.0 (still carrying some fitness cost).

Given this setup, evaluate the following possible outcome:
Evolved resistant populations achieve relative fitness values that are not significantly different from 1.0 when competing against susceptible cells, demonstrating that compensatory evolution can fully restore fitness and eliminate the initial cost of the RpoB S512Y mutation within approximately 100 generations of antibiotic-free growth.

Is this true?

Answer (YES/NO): NO